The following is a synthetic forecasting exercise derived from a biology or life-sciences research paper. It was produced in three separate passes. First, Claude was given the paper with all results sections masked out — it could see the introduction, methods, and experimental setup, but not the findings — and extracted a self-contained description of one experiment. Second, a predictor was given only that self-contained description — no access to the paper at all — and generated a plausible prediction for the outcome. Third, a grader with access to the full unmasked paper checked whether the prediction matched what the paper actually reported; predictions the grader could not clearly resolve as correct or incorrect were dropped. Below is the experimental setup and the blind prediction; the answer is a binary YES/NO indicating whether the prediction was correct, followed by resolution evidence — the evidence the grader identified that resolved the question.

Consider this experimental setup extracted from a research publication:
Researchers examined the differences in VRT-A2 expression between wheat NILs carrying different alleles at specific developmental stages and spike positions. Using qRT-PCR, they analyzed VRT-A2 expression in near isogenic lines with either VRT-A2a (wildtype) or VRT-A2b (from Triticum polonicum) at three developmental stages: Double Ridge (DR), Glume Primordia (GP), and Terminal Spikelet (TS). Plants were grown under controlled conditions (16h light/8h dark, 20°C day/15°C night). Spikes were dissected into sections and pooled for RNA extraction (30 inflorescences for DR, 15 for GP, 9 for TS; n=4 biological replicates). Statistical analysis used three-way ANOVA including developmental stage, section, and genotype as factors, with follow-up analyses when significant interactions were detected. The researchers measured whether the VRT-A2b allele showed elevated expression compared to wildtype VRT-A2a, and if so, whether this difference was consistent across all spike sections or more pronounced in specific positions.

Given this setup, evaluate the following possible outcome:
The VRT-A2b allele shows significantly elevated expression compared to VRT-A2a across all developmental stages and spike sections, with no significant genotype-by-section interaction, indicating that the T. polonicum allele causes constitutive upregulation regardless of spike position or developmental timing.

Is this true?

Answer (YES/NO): NO